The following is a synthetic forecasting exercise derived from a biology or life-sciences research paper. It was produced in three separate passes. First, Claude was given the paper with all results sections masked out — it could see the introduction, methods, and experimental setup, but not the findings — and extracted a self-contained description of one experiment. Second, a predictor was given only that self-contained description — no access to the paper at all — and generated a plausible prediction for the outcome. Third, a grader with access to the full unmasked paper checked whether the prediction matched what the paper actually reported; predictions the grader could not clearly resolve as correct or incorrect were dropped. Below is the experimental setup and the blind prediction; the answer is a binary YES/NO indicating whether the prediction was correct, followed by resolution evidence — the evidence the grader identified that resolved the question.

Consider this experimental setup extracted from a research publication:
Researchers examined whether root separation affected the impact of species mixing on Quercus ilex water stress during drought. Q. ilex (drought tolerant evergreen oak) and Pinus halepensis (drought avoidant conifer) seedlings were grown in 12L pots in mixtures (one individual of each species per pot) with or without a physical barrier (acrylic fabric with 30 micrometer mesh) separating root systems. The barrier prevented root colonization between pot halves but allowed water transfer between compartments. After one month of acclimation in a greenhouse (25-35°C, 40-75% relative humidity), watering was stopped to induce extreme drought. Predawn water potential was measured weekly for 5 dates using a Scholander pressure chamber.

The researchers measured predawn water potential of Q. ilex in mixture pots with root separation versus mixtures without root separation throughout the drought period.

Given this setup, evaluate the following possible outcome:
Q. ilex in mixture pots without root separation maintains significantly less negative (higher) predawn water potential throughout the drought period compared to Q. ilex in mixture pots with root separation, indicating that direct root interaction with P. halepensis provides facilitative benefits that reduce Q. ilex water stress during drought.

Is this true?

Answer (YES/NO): YES